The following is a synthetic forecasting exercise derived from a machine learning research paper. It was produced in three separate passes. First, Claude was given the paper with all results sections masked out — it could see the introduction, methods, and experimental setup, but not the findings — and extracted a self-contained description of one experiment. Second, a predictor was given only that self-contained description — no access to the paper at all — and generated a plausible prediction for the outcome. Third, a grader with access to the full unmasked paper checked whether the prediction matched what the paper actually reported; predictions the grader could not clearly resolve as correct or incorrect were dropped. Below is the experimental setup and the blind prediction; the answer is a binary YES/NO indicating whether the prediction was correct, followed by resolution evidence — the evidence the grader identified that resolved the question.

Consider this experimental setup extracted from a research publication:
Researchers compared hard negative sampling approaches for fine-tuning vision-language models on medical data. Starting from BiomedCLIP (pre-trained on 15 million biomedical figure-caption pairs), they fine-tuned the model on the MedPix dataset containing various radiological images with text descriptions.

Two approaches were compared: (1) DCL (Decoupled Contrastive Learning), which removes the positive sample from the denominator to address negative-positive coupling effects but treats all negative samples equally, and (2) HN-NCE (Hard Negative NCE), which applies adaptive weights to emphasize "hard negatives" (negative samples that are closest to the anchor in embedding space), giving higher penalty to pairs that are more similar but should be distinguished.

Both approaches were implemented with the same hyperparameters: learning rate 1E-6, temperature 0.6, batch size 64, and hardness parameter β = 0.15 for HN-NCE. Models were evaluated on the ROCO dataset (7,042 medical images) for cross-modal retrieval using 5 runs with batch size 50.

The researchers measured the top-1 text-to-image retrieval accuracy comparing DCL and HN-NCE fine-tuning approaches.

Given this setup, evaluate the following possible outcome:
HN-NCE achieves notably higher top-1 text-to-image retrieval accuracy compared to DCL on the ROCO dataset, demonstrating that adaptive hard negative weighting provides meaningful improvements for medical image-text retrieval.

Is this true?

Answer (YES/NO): NO